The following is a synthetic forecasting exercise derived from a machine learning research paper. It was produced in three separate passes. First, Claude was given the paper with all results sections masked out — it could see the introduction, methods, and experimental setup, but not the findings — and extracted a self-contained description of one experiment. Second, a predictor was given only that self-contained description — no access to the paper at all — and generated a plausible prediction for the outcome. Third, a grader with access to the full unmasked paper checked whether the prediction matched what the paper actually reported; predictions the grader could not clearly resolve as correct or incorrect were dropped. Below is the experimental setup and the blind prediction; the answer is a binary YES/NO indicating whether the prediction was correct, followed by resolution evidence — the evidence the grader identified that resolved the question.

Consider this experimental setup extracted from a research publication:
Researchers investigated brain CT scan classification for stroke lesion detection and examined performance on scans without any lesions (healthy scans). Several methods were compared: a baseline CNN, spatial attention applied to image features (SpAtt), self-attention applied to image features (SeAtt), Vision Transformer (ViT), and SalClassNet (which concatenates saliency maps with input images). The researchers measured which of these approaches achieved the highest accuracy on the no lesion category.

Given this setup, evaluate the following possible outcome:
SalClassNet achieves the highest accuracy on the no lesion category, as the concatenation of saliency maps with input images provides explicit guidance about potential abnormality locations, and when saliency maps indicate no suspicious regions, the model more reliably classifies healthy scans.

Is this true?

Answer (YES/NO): NO